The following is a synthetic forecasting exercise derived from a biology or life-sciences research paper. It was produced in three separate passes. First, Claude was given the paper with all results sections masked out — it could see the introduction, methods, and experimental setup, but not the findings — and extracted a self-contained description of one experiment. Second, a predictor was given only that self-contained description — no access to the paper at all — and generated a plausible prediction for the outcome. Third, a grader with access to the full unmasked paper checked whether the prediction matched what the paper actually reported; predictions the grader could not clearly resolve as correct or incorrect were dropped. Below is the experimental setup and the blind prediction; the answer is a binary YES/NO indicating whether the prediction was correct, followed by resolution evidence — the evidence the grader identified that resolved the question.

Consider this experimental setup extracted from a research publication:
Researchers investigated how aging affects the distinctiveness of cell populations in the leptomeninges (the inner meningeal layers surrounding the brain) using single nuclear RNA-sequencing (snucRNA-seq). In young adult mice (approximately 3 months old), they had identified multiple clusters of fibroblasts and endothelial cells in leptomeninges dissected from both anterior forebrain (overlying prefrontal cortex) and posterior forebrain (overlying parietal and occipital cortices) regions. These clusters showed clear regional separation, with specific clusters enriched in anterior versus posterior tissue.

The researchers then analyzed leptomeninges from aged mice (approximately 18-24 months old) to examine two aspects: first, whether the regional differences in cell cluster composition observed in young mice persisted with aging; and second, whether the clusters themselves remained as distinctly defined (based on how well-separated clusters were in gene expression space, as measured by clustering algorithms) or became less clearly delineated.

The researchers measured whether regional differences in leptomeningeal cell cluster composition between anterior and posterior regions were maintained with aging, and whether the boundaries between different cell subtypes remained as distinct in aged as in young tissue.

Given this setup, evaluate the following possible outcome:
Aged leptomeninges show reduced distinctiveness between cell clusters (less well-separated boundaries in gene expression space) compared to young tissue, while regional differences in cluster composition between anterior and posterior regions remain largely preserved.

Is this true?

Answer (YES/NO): YES